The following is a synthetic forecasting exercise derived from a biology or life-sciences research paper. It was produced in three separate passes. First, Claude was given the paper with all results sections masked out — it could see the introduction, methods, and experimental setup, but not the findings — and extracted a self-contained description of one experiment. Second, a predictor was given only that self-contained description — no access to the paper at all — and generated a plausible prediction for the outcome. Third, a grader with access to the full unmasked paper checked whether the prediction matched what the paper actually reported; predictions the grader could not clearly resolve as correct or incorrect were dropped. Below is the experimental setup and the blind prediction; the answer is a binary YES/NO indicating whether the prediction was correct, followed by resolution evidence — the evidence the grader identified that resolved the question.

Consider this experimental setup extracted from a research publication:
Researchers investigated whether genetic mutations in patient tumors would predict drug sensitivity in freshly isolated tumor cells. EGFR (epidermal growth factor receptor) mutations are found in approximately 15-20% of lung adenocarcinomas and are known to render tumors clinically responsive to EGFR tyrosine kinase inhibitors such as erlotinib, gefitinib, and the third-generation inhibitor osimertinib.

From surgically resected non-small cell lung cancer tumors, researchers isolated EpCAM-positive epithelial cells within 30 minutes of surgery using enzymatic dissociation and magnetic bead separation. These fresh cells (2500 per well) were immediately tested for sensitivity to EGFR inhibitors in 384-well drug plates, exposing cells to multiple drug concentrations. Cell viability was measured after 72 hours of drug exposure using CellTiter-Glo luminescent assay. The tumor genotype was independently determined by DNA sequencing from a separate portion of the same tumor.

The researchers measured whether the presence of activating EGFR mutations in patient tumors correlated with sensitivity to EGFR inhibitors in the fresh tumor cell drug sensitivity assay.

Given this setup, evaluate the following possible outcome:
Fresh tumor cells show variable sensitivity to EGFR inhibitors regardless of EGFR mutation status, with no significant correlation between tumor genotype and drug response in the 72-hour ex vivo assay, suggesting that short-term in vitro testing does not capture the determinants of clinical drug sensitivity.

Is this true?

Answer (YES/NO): NO